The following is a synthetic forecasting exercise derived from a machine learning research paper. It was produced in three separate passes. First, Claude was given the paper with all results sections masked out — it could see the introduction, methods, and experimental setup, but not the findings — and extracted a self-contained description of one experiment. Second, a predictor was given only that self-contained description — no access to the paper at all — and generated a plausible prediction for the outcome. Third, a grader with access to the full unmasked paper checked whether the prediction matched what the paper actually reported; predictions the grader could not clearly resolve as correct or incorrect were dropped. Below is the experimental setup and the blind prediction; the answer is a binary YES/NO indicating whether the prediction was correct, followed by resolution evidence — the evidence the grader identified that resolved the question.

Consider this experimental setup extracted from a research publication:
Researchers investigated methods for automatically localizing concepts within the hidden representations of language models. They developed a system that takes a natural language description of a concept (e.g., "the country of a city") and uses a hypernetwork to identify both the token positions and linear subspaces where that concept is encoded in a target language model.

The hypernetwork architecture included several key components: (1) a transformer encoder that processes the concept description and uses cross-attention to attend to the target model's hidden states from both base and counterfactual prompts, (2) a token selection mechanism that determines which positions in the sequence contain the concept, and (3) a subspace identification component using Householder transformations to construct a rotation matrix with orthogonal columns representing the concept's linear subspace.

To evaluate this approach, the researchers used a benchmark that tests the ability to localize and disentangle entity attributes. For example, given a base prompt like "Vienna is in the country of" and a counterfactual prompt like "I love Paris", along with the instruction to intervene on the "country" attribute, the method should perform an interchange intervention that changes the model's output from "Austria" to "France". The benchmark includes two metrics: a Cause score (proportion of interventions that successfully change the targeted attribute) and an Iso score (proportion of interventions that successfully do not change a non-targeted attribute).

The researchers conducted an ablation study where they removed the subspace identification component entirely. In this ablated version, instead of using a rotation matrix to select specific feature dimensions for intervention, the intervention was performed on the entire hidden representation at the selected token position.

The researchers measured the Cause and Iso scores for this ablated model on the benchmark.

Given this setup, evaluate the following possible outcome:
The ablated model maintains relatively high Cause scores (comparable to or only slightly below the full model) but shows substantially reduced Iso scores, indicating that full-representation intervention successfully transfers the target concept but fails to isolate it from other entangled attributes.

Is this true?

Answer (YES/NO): NO